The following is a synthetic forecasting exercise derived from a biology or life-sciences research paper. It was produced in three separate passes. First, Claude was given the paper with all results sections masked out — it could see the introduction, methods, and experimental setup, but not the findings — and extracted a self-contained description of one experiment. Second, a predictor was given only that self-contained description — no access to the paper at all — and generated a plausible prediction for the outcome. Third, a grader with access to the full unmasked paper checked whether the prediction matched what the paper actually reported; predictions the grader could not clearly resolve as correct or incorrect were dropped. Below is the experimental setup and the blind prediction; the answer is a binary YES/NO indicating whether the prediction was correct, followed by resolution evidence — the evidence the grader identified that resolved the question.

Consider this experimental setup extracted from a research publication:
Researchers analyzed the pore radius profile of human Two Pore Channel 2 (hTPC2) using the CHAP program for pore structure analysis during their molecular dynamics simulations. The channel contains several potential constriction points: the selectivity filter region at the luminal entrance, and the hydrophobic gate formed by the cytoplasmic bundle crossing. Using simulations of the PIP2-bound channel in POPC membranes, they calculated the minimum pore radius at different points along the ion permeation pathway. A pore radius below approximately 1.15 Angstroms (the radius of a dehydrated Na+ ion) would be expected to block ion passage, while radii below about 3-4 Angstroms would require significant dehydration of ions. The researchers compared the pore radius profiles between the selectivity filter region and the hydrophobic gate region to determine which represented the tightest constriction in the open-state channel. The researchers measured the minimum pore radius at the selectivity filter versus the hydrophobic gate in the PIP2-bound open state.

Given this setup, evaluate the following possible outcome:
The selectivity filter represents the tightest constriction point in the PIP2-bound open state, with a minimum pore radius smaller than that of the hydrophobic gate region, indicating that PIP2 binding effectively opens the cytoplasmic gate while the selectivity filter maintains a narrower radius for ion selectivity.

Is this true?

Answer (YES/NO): NO